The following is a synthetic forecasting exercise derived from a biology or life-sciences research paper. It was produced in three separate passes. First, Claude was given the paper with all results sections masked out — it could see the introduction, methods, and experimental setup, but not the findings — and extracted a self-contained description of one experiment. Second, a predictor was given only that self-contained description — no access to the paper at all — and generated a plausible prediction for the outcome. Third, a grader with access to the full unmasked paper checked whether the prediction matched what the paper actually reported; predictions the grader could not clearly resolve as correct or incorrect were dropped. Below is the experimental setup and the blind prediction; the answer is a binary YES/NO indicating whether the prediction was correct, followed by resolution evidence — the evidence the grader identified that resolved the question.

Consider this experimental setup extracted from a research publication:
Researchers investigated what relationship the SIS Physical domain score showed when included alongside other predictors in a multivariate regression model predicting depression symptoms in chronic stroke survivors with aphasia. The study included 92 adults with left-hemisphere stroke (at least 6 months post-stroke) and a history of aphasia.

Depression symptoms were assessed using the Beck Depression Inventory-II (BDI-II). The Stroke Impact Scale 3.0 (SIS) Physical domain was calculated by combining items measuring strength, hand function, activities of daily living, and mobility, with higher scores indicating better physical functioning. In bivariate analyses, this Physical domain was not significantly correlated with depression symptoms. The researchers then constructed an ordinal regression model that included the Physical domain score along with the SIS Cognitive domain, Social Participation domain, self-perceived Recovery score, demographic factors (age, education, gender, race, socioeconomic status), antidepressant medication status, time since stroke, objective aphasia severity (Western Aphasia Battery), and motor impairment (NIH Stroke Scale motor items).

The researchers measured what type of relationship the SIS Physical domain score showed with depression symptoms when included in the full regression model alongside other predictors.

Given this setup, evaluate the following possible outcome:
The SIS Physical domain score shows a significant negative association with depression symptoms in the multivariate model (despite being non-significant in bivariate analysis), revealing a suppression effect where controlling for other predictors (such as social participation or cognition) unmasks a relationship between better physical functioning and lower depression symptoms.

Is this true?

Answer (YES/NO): NO